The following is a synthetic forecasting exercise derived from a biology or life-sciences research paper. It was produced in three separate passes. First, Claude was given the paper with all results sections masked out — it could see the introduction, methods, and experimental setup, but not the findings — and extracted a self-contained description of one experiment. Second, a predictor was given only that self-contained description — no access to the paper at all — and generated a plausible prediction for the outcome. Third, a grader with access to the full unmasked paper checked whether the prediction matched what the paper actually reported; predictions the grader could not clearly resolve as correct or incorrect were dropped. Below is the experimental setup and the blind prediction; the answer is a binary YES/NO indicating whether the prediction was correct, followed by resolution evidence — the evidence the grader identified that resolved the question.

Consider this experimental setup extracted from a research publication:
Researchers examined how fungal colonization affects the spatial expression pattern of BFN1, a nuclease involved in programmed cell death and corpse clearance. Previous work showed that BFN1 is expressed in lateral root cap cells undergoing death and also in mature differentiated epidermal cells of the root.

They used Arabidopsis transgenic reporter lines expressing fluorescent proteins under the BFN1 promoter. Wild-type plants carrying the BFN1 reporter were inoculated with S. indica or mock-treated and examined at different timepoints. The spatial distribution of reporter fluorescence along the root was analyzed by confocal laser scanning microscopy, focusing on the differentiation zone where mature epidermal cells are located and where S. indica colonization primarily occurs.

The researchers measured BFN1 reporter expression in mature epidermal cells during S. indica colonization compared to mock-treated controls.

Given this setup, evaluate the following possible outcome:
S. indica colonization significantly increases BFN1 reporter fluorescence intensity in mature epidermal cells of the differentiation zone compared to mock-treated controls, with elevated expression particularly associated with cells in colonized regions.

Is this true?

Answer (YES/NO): NO